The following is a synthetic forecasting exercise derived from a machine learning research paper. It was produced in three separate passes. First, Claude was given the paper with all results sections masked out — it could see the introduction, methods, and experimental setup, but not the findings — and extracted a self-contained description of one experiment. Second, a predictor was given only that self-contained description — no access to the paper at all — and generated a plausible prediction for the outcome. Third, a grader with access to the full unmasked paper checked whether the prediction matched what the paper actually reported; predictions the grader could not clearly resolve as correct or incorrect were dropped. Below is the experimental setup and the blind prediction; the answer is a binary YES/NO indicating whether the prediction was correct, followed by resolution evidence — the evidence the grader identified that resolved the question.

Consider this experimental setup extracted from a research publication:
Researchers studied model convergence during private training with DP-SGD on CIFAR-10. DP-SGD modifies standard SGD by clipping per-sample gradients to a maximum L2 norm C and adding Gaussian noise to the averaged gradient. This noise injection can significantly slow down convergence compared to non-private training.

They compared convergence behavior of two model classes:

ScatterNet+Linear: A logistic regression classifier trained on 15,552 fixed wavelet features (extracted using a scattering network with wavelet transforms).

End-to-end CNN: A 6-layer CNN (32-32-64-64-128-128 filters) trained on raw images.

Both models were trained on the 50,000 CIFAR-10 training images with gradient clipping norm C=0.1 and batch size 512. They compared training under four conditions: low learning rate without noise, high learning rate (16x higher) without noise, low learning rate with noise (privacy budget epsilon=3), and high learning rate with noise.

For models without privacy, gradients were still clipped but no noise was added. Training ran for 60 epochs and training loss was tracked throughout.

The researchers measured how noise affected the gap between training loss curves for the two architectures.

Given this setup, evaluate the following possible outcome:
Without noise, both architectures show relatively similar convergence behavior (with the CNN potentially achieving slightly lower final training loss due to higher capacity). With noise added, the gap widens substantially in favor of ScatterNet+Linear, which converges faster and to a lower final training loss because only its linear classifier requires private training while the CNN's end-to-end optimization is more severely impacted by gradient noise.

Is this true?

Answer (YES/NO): NO